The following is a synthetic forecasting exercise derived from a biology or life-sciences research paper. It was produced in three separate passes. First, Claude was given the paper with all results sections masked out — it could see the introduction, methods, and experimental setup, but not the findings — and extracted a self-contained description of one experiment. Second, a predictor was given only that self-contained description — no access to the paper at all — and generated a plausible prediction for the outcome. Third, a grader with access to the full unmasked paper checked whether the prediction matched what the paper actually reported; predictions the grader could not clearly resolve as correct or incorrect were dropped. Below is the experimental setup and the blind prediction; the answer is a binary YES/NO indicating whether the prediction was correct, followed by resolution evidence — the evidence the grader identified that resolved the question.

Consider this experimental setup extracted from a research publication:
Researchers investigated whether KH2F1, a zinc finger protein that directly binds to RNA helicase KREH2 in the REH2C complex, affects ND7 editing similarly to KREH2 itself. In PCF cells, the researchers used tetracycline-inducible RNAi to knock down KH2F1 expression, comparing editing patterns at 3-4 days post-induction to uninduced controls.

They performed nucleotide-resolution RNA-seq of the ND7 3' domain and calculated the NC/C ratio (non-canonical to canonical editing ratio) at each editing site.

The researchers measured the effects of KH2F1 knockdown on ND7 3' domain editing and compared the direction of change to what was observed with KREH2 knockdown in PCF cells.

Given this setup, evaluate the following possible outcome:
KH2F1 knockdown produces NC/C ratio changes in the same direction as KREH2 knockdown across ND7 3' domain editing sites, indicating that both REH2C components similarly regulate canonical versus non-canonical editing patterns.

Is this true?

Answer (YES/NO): YES